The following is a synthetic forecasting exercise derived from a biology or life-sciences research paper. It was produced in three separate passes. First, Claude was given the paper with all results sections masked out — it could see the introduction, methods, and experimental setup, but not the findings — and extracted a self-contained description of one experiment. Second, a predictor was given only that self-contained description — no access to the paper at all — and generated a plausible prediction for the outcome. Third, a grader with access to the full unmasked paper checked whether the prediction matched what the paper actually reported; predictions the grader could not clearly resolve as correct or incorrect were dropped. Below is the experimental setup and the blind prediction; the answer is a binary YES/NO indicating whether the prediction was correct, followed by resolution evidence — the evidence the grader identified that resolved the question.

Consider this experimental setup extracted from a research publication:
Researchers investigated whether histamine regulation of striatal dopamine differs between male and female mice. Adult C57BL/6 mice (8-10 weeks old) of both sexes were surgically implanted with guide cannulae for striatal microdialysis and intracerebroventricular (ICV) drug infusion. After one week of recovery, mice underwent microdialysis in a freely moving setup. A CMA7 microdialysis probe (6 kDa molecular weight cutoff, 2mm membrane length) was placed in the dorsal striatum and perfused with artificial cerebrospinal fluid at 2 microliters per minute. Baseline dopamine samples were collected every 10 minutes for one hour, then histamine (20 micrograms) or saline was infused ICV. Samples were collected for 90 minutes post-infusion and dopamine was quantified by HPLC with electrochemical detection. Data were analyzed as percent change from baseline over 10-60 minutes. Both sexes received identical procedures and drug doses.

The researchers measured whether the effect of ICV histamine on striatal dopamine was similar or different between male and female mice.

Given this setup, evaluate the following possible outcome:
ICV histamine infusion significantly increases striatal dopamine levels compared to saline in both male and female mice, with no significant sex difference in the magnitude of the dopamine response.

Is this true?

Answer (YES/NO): NO